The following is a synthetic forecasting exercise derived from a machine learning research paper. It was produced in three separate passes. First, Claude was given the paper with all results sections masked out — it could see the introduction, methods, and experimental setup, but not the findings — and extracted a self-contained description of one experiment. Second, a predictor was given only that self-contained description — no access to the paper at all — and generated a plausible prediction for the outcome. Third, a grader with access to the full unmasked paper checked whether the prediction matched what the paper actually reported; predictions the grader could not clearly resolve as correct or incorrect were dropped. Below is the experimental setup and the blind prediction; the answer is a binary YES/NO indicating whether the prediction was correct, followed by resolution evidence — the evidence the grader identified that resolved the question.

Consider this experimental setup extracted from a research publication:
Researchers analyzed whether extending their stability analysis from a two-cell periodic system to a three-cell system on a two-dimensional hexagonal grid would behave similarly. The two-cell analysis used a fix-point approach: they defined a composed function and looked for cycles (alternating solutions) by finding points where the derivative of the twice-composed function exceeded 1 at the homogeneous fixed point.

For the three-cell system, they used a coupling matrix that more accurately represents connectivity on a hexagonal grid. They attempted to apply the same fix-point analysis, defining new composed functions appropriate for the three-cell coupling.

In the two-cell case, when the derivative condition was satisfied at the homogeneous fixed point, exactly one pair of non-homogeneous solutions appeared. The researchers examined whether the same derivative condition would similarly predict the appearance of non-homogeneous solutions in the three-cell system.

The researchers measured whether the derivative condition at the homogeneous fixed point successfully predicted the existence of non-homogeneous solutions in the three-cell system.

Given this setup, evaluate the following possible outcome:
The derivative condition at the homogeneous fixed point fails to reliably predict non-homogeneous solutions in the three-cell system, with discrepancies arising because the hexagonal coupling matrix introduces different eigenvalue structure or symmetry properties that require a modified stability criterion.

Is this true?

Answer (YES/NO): NO